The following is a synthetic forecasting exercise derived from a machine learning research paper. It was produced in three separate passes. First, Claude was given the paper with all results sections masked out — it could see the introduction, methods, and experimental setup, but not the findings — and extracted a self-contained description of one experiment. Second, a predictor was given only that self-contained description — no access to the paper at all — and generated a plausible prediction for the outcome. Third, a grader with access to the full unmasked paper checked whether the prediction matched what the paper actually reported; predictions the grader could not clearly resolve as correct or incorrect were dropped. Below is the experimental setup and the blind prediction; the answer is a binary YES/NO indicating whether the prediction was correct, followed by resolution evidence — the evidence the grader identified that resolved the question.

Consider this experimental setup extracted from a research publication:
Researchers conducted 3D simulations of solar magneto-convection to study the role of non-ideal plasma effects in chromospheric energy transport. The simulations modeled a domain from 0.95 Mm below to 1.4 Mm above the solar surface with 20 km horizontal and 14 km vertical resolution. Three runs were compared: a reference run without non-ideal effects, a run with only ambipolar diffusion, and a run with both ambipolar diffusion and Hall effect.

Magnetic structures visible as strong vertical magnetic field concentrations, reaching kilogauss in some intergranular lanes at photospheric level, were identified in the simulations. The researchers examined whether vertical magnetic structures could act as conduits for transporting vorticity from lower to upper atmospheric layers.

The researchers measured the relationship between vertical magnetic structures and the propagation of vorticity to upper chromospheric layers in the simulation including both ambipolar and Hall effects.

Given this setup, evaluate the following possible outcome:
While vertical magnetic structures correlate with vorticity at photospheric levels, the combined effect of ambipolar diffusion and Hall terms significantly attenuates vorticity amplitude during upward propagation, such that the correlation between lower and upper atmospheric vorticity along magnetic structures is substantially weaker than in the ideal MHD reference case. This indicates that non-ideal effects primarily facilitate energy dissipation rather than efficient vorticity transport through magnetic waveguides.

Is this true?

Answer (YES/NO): NO